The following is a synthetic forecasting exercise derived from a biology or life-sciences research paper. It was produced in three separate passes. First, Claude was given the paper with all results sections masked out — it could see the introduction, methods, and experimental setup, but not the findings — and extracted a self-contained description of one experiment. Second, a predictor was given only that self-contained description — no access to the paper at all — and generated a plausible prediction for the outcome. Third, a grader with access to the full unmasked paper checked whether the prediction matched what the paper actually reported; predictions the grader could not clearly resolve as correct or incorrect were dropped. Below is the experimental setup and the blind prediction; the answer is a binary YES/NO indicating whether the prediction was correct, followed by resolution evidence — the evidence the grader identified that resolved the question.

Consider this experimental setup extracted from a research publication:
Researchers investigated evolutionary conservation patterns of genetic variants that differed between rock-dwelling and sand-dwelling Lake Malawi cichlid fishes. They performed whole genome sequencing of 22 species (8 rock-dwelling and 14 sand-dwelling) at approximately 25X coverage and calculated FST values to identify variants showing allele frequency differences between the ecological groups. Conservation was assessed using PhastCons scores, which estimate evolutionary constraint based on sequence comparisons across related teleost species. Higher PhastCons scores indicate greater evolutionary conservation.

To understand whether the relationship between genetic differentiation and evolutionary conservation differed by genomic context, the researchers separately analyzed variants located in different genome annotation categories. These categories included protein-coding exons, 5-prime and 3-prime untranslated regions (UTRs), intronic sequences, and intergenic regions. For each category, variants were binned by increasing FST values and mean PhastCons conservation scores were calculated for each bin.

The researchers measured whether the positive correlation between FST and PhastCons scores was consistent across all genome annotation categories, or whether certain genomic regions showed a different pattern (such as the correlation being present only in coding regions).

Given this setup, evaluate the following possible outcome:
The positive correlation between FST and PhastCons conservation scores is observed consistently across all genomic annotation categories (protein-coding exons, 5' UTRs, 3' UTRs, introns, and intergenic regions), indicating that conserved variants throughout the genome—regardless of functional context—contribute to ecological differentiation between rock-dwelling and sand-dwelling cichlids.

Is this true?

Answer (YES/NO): YES